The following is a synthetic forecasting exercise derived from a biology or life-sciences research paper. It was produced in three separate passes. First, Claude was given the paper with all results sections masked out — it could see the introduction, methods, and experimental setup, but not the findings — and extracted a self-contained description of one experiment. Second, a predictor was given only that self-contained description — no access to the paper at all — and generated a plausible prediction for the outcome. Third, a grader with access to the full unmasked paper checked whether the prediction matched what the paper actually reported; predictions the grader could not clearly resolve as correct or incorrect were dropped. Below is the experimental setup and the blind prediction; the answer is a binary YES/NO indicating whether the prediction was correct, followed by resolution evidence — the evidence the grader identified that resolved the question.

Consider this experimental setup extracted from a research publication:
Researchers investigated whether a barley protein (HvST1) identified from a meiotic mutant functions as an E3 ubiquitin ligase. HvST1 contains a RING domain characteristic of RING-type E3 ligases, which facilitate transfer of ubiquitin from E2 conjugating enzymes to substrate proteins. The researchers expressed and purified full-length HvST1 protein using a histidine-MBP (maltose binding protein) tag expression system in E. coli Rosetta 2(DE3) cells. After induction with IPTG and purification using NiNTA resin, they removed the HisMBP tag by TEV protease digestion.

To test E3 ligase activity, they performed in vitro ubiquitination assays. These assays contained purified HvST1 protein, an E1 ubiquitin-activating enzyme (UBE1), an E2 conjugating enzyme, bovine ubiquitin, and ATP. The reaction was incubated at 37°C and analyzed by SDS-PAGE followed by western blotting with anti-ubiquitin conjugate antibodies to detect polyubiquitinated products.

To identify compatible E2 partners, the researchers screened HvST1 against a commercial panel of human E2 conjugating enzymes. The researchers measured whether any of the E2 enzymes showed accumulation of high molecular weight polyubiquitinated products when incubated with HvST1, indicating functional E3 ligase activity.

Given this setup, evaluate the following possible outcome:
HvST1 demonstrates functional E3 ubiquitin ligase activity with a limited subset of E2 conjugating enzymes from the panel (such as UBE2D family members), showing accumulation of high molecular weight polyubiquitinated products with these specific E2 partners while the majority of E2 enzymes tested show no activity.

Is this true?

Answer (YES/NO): YES